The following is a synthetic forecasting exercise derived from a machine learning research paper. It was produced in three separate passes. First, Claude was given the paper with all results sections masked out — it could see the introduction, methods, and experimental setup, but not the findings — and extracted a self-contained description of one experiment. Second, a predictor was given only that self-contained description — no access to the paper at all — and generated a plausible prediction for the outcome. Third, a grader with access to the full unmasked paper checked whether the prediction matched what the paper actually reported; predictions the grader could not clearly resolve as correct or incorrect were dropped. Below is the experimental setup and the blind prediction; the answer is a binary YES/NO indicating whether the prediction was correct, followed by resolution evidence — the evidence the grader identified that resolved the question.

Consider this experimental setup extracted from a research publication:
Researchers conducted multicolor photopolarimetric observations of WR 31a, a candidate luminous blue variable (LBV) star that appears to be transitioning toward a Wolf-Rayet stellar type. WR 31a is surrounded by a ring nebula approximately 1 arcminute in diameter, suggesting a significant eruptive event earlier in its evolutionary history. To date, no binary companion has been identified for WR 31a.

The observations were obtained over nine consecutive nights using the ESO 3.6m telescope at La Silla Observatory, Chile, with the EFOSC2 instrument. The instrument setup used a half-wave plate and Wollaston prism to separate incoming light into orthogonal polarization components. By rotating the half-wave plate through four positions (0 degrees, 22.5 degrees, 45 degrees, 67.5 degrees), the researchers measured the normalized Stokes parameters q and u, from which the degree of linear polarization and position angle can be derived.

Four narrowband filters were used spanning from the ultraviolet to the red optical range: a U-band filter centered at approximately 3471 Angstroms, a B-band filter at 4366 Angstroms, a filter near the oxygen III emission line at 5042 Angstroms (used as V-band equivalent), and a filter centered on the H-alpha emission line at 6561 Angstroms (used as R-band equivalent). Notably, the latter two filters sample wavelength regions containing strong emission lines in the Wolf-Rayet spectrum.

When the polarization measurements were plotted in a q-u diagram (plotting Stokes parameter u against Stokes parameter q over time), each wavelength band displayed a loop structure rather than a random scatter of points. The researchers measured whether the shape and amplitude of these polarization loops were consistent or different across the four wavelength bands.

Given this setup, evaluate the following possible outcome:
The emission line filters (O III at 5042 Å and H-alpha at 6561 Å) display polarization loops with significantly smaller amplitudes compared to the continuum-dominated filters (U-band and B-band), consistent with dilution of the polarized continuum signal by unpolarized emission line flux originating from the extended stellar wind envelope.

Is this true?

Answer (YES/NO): NO